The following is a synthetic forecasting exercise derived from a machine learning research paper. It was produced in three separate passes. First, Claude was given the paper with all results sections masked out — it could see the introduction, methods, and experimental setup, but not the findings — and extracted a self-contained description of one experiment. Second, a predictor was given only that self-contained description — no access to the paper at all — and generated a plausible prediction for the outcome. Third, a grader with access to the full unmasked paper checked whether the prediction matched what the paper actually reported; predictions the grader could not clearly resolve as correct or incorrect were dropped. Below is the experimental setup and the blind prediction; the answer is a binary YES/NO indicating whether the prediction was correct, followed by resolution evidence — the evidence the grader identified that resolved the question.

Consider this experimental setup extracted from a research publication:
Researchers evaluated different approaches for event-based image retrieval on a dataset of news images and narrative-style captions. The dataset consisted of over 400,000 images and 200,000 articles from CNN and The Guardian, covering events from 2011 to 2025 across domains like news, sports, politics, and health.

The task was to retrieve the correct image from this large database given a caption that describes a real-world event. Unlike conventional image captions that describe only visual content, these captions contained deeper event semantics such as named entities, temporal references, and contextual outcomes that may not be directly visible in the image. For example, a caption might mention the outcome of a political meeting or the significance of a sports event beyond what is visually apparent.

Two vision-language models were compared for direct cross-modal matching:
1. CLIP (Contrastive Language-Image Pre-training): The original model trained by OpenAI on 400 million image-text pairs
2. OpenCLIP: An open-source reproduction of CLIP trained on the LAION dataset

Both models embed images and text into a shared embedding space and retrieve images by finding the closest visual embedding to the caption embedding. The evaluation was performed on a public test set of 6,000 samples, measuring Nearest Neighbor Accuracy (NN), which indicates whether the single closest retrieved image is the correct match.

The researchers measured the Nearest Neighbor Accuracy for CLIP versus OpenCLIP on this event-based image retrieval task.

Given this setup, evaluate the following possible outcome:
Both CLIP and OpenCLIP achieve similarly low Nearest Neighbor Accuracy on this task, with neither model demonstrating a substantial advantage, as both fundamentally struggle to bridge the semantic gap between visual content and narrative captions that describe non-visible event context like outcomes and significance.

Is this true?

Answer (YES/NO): NO